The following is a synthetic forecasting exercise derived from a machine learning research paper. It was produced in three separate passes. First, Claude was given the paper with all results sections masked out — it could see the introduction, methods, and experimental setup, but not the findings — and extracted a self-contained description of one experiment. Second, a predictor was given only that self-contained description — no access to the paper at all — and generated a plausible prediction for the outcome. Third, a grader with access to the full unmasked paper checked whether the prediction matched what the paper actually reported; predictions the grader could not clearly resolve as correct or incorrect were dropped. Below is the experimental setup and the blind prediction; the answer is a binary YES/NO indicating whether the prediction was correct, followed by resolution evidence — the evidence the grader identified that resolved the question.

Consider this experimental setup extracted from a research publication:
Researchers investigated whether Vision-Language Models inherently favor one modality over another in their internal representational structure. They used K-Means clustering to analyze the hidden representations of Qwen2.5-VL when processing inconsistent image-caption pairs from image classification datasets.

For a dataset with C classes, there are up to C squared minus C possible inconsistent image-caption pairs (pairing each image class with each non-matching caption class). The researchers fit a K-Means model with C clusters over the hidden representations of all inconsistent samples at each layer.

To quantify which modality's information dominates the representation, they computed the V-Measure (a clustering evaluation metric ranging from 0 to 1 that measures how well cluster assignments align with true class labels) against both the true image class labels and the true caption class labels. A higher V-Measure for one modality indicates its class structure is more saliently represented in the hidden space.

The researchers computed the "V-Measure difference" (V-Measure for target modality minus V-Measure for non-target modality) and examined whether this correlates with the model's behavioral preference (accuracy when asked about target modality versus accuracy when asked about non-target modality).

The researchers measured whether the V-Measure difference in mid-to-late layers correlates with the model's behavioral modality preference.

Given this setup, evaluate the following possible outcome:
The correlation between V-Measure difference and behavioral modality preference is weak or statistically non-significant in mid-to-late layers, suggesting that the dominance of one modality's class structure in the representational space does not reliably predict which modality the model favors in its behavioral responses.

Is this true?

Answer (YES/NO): NO